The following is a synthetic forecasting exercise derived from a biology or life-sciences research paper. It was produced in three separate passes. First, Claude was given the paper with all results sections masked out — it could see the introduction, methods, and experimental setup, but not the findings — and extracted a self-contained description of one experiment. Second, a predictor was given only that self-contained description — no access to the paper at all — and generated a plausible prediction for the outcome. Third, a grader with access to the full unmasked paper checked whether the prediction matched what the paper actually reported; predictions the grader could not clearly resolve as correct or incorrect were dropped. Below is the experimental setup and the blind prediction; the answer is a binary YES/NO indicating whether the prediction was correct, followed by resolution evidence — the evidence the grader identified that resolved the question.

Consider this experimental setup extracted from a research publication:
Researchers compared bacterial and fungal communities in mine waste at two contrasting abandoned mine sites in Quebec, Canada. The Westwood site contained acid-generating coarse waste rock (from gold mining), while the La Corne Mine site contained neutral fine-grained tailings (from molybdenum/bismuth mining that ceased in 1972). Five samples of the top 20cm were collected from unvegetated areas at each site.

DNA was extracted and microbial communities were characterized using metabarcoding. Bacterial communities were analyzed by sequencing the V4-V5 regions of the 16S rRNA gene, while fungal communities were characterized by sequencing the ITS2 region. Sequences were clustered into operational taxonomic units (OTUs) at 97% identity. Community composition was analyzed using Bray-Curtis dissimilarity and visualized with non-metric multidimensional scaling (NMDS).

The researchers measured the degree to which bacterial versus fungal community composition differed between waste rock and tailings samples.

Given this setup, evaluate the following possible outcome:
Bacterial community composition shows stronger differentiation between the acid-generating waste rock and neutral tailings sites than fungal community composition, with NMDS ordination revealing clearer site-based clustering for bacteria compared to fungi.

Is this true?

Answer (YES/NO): YES